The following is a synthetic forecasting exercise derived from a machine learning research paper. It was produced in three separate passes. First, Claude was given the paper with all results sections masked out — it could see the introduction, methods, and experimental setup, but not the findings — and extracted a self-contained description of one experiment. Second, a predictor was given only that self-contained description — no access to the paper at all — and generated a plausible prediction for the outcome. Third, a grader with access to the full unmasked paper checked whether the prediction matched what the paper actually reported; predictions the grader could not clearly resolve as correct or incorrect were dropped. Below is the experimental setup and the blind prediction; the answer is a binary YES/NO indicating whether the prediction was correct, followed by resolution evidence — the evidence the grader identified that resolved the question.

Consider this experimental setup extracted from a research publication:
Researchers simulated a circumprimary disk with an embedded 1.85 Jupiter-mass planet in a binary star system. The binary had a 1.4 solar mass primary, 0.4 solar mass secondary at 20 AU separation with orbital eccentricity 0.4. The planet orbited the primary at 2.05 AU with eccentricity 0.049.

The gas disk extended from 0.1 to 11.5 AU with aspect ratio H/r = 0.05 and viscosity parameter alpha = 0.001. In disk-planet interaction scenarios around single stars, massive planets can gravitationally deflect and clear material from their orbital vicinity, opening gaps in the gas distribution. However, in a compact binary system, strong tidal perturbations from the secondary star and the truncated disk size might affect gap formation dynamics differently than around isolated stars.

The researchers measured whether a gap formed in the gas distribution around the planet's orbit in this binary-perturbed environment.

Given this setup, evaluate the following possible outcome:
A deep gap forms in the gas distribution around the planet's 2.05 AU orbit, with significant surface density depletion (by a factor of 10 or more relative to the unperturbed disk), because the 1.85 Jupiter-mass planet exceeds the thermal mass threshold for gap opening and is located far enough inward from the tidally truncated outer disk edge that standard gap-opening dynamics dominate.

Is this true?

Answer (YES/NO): YES